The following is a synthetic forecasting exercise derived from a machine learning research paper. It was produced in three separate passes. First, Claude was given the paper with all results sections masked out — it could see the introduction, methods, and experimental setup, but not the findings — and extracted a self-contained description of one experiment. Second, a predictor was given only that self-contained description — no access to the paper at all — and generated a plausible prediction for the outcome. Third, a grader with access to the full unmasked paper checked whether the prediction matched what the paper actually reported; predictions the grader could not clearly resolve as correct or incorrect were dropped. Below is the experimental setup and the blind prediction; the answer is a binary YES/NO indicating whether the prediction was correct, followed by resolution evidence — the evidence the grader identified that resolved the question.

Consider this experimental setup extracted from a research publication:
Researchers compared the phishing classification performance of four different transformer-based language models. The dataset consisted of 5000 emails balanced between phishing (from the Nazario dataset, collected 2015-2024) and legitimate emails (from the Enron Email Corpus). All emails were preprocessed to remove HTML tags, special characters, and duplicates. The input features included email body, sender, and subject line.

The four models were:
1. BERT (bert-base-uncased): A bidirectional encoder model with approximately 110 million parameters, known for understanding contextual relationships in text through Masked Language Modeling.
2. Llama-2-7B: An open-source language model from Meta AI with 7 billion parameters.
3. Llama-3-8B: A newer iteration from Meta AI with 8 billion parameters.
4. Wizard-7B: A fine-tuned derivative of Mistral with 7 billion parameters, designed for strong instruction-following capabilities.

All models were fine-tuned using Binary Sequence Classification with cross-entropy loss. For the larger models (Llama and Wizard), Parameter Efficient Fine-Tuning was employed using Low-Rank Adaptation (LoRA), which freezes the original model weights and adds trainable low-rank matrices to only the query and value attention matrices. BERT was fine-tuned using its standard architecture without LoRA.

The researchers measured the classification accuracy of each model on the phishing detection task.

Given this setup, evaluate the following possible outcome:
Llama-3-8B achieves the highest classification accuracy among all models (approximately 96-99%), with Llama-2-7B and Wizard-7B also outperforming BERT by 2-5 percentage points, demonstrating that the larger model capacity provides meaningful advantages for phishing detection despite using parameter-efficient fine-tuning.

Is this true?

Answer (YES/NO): NO